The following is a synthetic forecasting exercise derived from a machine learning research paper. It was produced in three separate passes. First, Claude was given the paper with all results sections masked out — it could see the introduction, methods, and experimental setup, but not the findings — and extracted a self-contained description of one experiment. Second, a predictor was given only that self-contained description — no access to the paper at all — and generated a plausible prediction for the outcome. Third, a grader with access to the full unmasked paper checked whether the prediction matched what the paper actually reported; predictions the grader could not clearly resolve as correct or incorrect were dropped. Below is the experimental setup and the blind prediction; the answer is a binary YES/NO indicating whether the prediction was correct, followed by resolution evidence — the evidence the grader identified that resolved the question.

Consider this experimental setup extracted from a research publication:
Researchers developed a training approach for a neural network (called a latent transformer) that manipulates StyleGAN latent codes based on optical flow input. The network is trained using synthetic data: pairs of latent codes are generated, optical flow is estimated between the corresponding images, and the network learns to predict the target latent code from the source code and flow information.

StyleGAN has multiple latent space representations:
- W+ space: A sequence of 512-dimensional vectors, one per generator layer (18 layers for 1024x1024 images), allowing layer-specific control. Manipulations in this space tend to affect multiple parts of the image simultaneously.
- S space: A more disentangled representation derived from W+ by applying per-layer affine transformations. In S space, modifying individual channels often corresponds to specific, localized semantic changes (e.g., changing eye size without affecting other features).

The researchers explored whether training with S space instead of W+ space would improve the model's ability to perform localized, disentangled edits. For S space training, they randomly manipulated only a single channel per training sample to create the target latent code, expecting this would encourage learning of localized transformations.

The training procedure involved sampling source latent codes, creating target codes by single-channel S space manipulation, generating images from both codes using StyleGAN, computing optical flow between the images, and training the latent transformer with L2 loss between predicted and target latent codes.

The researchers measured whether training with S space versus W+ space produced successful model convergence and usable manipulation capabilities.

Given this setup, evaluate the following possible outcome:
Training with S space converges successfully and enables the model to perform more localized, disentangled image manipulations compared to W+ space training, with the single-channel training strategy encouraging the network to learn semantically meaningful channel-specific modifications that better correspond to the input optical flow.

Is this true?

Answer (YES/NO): NO